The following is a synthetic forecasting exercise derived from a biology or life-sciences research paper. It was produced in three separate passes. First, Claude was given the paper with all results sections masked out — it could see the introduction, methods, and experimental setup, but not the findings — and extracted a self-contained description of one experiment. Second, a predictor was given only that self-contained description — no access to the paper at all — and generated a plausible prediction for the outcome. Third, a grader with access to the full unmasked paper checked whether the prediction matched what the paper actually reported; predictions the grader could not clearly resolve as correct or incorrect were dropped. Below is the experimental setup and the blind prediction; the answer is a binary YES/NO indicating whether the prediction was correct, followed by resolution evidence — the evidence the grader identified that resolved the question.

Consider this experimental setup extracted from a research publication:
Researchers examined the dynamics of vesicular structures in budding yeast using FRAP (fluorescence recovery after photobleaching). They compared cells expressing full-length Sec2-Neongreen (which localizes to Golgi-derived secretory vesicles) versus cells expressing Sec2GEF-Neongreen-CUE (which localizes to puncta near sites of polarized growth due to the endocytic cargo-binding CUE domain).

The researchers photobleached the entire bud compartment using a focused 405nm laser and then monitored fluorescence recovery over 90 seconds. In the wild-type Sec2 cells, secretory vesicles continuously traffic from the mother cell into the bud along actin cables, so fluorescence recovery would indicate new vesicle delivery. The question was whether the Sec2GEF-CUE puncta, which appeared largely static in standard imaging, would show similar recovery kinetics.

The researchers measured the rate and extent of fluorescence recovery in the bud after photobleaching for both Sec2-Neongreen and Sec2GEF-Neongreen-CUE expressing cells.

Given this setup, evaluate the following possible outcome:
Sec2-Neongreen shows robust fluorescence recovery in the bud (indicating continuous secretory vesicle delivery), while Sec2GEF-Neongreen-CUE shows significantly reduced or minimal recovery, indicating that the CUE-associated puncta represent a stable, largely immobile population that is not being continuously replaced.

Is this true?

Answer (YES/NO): NO